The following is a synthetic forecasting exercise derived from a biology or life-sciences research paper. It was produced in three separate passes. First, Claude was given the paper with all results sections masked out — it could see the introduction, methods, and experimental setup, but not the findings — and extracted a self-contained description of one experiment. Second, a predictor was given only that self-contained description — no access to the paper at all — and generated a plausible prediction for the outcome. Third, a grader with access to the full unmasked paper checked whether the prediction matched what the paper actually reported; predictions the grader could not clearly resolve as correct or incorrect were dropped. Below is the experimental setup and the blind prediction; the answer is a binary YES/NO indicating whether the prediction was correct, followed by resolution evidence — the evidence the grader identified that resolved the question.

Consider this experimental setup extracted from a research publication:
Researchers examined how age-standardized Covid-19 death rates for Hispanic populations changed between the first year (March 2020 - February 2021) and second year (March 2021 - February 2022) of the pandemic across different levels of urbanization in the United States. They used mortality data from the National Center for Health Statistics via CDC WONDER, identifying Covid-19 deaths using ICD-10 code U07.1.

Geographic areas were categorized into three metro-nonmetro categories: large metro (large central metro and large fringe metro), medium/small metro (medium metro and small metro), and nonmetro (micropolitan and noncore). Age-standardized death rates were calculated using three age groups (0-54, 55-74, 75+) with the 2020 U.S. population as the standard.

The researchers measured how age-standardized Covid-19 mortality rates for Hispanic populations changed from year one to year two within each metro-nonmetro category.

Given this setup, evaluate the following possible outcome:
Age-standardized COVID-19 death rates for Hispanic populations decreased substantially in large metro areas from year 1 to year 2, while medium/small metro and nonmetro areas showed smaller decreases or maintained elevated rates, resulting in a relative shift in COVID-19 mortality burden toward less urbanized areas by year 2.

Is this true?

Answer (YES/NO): YES